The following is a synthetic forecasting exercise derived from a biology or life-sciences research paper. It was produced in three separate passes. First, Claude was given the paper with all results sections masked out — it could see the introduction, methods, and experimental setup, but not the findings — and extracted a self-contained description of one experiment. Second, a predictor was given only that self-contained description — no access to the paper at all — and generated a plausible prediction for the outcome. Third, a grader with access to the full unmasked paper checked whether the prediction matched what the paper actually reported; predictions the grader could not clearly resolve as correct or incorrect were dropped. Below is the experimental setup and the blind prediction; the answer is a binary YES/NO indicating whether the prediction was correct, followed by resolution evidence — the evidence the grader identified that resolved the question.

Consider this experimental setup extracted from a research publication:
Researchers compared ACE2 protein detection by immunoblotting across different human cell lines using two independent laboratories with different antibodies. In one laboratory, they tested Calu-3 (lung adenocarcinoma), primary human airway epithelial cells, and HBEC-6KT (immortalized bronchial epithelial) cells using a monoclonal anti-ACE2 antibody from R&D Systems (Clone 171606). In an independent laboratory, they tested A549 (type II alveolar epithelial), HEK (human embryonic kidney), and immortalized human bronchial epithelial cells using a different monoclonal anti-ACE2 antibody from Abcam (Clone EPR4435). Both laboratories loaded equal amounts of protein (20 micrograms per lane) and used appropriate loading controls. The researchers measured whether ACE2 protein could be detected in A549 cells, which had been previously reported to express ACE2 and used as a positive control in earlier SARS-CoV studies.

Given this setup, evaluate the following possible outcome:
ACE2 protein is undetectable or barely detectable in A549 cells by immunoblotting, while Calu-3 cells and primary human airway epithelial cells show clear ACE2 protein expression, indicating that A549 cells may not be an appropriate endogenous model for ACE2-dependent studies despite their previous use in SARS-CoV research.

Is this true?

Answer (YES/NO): NO